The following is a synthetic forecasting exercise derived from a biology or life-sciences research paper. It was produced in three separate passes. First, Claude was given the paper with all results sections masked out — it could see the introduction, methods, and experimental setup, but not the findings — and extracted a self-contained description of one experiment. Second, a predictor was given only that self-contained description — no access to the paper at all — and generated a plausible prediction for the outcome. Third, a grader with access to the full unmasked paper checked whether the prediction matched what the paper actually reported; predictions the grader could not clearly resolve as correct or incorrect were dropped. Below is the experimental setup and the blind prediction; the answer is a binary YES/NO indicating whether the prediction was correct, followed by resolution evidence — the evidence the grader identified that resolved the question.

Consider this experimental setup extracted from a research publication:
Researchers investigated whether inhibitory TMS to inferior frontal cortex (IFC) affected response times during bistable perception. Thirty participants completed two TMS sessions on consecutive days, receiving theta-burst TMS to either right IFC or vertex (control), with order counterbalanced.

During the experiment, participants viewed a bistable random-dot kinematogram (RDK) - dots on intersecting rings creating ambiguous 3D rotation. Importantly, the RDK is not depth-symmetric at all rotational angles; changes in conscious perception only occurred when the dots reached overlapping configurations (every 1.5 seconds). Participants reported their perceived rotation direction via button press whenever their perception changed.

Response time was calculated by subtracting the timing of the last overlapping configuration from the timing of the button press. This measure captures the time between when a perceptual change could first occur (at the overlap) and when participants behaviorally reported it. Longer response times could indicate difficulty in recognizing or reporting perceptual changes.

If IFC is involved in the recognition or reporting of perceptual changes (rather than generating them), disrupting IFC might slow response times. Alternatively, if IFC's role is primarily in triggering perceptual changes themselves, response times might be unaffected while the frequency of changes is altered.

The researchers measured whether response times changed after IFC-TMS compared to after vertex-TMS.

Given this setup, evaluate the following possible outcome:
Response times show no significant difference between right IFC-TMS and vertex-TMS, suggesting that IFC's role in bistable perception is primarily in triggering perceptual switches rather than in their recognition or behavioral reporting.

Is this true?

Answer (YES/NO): YES